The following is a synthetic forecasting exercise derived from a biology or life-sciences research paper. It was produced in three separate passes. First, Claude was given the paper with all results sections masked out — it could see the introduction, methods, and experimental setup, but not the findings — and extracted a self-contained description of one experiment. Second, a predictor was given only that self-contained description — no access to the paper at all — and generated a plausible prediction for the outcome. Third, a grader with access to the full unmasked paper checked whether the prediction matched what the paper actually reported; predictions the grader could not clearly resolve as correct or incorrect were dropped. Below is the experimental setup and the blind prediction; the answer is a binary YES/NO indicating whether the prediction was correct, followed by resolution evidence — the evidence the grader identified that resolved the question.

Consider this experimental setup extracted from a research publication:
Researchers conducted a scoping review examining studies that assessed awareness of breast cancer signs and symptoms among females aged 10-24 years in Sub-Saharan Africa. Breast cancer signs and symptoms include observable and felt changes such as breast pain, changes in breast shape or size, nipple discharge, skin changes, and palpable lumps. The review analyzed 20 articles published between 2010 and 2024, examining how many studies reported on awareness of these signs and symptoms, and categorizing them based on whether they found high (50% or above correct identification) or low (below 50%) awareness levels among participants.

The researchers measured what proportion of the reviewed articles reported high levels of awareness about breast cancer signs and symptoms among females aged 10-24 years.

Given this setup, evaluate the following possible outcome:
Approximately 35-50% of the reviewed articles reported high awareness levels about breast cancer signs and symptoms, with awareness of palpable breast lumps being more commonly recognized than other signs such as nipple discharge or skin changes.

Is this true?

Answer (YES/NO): NO